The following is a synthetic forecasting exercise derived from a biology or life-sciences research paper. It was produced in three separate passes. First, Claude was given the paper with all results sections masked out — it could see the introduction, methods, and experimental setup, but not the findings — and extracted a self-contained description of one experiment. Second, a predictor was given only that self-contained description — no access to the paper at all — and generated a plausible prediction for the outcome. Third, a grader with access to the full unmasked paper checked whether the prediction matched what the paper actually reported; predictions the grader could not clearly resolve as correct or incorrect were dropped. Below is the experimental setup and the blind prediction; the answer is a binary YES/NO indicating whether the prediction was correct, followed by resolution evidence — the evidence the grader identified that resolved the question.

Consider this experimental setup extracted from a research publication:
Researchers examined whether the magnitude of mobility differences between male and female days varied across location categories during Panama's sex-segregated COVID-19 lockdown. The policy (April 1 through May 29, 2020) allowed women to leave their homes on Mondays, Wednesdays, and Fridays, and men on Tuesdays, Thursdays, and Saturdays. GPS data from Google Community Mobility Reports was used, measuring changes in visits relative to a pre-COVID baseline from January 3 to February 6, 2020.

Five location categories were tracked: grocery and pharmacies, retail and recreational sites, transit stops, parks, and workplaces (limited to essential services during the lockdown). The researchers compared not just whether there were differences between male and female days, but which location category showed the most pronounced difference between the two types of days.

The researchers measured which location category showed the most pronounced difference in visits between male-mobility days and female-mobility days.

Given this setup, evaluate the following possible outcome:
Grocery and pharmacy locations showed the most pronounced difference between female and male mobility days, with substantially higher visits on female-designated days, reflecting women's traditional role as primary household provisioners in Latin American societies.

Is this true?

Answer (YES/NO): NO